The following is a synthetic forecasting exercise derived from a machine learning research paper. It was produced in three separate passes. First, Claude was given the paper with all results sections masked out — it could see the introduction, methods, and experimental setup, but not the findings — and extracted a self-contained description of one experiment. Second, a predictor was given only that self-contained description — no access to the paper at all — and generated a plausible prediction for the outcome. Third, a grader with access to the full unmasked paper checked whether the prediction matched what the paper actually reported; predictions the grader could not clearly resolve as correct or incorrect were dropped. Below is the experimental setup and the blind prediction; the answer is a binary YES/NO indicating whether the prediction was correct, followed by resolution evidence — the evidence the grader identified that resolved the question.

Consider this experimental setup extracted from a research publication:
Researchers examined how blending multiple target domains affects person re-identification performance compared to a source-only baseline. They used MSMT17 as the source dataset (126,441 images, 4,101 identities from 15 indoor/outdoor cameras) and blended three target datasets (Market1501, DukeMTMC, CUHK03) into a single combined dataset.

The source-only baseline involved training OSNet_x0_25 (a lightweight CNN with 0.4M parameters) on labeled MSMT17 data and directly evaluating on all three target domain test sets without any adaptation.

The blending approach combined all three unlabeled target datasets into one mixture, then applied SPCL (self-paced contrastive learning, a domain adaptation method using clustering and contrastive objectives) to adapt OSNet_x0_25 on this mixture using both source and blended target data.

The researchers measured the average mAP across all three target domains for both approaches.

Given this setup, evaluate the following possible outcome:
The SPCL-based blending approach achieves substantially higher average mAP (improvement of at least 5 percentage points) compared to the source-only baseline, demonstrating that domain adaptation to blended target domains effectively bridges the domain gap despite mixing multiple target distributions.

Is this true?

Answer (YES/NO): NO